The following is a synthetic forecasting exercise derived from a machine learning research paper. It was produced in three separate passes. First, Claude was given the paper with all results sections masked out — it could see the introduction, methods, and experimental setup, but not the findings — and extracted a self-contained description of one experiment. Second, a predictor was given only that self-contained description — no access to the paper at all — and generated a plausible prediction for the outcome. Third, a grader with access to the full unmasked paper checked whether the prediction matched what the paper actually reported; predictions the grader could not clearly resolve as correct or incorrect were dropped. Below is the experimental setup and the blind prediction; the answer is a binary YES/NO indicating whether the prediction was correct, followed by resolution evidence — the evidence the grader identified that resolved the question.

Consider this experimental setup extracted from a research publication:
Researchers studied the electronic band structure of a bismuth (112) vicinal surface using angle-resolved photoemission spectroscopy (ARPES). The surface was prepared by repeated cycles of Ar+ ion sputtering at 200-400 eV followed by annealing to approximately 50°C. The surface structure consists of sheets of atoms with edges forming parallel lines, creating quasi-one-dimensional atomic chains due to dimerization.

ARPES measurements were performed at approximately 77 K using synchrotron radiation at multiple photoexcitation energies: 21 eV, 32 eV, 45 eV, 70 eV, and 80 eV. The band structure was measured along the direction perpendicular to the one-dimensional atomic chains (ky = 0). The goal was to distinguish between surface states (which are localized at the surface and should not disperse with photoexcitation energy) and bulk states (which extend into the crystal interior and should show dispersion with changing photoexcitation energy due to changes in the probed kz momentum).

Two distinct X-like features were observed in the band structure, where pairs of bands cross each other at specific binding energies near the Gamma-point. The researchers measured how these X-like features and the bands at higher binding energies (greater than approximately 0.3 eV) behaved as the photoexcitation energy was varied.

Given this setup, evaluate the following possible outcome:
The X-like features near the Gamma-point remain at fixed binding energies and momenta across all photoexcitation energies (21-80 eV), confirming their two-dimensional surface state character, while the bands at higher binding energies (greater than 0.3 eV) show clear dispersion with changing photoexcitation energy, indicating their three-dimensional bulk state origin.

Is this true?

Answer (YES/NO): YES